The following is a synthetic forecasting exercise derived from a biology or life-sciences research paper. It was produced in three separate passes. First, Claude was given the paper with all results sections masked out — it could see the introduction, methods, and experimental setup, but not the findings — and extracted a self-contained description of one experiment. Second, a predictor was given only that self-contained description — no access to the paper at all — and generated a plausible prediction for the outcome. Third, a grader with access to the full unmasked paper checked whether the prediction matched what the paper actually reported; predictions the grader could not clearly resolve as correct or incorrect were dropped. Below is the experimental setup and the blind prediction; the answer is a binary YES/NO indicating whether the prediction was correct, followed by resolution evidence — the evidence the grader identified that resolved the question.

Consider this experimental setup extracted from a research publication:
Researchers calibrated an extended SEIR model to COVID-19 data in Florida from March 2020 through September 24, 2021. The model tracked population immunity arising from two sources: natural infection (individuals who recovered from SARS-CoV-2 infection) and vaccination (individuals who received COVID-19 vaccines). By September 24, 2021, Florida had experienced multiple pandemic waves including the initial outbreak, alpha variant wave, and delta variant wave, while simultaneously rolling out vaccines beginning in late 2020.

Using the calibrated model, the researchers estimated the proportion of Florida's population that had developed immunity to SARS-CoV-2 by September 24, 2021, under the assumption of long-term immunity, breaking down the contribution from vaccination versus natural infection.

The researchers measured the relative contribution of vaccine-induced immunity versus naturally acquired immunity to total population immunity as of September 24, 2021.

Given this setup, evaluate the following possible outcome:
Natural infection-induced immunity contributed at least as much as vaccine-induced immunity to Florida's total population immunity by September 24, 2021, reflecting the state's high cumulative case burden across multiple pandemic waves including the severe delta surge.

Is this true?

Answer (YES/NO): NO